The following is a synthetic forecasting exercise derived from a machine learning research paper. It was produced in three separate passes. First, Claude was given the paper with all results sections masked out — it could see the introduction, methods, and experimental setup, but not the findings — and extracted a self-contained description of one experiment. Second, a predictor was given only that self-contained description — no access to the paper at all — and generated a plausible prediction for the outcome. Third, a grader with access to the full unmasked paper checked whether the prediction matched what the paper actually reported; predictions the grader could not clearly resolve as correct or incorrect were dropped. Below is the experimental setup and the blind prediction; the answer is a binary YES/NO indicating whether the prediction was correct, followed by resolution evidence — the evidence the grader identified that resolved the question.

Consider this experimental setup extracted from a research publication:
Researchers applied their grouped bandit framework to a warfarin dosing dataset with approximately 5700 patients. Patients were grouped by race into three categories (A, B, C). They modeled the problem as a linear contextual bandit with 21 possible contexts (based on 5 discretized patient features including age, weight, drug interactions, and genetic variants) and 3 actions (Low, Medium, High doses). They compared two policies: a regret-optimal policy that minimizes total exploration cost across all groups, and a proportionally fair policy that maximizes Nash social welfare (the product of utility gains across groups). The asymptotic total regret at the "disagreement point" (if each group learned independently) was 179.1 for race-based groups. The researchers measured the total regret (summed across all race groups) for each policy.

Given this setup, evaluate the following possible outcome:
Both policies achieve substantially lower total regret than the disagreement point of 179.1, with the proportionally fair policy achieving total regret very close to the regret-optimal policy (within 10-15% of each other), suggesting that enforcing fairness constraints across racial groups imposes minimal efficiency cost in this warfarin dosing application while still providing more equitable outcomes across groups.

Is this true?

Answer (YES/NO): YES